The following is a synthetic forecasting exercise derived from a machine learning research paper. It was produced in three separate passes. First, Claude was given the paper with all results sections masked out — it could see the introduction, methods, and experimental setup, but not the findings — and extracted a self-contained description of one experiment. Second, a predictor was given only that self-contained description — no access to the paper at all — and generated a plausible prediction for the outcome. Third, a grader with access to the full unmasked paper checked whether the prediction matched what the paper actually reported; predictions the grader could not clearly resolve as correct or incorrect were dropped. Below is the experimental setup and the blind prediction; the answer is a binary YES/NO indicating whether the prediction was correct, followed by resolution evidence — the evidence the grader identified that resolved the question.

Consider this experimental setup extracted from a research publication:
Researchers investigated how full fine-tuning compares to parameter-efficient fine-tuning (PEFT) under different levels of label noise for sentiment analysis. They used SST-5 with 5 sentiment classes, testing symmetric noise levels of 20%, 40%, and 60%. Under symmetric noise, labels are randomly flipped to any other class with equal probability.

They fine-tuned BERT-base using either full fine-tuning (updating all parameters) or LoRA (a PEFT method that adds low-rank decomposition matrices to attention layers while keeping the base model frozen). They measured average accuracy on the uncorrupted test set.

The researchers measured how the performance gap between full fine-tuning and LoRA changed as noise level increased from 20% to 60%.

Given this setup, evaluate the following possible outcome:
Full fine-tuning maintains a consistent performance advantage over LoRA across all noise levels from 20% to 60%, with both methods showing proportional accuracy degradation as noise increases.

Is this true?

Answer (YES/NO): NO